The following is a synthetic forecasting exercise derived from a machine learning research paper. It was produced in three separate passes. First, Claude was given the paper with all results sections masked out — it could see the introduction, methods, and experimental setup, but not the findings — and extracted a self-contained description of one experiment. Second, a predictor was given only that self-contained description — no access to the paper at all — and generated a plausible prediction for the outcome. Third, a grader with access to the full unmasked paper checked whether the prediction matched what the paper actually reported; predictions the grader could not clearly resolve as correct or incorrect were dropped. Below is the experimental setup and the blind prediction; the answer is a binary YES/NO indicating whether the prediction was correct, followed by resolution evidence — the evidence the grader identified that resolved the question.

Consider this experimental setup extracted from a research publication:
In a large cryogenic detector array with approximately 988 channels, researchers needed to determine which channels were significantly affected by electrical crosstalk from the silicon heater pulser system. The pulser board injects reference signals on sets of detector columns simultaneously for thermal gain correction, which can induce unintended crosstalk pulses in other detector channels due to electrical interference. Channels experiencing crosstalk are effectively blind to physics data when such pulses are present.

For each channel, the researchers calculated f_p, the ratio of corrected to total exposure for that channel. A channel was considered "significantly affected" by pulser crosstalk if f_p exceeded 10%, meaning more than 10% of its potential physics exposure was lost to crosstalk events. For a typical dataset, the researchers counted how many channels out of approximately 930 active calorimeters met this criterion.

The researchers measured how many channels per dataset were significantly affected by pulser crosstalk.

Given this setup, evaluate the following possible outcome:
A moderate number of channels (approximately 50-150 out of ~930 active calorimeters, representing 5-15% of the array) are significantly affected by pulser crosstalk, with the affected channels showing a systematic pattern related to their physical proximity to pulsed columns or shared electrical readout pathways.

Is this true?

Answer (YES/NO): NO